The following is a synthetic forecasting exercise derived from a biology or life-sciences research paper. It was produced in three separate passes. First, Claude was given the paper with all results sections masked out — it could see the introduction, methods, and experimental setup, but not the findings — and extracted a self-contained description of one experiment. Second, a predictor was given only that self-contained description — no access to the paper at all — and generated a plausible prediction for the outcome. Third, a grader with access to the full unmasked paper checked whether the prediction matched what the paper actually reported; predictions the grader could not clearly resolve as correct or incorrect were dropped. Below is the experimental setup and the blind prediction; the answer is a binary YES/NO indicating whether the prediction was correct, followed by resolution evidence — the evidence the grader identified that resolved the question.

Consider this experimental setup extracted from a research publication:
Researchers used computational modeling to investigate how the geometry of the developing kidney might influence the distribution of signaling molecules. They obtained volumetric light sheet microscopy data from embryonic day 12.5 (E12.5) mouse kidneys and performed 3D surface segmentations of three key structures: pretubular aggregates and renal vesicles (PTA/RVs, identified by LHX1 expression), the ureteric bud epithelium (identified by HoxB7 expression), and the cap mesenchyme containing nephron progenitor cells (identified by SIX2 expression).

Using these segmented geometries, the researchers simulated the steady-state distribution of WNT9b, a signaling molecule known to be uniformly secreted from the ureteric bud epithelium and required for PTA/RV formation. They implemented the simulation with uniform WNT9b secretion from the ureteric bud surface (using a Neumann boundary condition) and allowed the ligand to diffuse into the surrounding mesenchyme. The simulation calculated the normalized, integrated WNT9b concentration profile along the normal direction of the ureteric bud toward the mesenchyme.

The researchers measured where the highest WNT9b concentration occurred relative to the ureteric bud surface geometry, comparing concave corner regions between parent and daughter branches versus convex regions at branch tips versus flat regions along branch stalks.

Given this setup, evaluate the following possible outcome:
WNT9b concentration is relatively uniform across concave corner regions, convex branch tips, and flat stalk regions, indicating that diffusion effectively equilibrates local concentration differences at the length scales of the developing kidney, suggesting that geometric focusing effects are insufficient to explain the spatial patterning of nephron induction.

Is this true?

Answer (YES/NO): NO